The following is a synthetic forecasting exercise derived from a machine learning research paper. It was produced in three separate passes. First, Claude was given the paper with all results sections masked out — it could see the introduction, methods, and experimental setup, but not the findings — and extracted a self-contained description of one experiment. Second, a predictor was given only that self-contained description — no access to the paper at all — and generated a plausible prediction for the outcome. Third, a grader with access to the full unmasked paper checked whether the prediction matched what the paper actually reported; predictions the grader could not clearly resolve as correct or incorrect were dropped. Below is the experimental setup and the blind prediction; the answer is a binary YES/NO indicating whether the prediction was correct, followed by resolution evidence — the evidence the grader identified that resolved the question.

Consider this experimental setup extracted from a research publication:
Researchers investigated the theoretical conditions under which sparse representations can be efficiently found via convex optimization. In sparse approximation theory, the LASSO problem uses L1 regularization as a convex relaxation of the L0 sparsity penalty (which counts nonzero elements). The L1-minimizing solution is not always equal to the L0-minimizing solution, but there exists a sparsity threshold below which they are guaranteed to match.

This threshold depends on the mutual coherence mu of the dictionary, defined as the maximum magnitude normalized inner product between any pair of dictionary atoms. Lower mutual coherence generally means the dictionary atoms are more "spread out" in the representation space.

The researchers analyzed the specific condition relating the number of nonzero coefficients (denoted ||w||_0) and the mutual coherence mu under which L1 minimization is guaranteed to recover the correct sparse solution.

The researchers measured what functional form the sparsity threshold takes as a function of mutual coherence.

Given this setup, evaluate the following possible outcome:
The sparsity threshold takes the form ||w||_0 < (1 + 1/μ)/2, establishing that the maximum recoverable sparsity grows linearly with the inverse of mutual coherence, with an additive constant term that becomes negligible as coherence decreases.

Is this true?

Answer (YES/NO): NO